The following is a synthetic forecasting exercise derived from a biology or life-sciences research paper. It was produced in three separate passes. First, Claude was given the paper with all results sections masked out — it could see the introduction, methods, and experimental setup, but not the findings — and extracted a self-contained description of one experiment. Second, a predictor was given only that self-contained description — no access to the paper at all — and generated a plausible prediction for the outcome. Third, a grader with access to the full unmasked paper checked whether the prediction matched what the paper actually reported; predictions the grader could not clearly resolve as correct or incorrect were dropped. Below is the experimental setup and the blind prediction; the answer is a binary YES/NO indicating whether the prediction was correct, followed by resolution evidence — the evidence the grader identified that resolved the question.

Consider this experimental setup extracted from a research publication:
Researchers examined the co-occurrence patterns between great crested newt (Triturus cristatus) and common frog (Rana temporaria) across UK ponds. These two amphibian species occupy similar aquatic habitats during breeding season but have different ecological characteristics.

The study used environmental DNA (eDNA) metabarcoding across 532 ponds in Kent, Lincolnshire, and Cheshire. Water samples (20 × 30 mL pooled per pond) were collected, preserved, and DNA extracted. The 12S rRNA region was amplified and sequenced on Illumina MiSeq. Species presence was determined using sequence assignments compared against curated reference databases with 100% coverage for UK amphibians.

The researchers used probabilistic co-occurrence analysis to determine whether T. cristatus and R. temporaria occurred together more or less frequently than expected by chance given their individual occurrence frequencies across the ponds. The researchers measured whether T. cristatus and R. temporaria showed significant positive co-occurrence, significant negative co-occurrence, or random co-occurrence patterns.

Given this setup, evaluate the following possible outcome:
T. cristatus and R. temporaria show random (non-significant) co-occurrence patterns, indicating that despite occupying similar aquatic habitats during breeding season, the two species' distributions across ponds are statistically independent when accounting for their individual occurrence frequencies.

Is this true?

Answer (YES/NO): YES